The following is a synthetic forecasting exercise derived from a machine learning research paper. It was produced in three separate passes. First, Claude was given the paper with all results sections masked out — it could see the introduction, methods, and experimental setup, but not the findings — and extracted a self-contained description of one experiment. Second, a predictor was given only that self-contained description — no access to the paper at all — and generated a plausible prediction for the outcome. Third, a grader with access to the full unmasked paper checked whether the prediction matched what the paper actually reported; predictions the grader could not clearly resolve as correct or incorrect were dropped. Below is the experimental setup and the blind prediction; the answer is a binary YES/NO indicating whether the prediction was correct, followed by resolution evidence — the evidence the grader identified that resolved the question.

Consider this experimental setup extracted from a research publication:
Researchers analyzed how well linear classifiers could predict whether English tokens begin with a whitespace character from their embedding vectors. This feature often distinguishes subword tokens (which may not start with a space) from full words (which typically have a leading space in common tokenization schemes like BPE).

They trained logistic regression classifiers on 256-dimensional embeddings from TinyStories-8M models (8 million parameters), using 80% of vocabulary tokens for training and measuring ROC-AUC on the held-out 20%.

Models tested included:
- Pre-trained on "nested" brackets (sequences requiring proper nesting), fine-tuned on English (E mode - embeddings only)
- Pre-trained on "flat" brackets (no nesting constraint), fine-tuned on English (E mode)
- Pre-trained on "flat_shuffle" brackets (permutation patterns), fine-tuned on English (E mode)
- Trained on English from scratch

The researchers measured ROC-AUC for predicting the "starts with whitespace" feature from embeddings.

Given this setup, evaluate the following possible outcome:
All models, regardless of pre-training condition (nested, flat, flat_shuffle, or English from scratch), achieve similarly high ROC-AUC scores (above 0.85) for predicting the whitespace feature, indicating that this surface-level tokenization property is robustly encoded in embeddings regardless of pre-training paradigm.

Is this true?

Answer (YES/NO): NO